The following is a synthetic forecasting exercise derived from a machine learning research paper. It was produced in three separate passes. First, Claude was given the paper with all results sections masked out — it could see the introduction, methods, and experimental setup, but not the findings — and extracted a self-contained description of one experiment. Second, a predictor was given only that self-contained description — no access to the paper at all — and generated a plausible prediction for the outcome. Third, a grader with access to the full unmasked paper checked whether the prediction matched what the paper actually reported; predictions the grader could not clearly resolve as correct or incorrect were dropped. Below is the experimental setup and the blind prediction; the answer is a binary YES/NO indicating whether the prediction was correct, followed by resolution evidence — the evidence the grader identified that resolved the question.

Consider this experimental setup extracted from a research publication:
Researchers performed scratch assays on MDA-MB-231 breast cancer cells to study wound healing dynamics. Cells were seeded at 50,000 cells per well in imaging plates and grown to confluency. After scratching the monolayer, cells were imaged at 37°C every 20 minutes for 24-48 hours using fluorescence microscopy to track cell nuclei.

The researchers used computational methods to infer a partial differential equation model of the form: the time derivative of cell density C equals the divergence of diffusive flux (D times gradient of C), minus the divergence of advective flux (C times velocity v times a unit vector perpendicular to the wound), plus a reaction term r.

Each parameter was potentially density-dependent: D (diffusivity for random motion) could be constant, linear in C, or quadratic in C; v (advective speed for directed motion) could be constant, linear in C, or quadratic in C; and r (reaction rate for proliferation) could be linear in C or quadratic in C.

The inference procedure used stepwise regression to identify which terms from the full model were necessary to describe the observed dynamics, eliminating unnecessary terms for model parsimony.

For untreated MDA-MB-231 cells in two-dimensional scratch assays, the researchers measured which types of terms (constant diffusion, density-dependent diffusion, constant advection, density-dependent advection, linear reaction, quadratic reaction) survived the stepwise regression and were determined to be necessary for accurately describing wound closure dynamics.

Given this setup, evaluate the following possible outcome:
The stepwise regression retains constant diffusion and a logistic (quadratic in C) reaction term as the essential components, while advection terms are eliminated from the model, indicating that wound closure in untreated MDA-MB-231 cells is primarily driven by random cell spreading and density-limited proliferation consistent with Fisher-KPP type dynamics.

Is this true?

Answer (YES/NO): YES